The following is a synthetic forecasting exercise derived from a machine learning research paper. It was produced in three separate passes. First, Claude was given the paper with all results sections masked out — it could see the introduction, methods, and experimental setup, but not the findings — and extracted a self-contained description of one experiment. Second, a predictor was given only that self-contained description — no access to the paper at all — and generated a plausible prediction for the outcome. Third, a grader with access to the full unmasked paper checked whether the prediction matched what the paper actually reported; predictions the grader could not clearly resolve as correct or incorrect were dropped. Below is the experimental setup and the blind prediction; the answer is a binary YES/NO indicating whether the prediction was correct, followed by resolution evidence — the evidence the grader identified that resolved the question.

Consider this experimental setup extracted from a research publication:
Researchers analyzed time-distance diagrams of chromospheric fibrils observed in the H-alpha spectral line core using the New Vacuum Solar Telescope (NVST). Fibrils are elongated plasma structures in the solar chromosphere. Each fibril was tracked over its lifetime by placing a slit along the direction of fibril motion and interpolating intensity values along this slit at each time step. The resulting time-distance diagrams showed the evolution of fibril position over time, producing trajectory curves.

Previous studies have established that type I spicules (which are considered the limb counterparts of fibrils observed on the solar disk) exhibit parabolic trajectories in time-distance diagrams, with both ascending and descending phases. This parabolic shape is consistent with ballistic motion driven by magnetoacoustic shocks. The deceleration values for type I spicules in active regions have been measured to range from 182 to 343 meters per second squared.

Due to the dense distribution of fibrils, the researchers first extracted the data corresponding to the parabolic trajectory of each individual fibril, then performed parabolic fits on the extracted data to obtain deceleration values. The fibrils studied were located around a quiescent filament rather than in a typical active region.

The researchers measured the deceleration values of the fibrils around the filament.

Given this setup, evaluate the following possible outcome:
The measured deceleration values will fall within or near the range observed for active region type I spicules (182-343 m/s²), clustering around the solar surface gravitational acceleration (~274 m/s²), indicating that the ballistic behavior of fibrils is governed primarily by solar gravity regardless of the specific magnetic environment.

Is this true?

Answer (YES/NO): NO